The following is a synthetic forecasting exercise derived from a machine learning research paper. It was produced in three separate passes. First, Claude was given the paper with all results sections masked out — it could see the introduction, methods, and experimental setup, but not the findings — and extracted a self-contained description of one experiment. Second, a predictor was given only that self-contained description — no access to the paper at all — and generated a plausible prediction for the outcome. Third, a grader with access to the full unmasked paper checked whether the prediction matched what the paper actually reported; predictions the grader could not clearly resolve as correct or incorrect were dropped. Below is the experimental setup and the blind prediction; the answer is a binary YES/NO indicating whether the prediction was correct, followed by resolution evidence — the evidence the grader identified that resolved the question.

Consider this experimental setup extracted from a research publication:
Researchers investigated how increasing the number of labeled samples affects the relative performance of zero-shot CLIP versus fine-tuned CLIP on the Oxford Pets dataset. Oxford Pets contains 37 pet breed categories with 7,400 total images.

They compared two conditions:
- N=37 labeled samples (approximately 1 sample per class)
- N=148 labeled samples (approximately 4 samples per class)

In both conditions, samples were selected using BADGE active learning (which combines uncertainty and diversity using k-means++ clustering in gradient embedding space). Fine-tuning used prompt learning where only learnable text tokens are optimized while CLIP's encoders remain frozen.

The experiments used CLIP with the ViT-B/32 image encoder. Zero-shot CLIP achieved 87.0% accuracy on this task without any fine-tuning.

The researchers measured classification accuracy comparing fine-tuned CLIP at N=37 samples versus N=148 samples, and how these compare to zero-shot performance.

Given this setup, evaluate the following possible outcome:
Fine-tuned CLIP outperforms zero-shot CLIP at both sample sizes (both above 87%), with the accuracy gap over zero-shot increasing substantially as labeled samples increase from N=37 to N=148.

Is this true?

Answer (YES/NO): NO